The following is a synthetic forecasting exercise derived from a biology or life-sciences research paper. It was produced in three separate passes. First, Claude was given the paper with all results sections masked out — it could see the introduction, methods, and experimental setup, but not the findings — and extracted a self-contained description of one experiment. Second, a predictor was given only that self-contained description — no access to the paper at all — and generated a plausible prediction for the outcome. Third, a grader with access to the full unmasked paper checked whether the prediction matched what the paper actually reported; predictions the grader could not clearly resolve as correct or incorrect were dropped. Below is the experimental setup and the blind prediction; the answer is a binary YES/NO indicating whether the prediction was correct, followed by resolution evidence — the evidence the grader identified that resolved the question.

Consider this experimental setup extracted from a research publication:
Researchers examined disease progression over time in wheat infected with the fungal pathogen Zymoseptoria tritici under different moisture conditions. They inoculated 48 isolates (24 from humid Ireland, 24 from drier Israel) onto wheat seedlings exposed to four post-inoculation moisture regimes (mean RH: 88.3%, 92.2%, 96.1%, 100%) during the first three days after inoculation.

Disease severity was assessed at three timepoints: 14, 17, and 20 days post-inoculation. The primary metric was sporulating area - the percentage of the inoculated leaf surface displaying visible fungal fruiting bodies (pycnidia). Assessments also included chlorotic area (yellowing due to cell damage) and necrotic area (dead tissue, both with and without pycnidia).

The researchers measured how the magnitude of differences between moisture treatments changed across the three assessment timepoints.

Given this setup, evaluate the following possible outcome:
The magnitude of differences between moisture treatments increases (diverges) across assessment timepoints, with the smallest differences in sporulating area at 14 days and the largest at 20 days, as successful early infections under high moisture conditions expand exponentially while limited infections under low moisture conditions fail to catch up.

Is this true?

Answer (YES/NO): NO